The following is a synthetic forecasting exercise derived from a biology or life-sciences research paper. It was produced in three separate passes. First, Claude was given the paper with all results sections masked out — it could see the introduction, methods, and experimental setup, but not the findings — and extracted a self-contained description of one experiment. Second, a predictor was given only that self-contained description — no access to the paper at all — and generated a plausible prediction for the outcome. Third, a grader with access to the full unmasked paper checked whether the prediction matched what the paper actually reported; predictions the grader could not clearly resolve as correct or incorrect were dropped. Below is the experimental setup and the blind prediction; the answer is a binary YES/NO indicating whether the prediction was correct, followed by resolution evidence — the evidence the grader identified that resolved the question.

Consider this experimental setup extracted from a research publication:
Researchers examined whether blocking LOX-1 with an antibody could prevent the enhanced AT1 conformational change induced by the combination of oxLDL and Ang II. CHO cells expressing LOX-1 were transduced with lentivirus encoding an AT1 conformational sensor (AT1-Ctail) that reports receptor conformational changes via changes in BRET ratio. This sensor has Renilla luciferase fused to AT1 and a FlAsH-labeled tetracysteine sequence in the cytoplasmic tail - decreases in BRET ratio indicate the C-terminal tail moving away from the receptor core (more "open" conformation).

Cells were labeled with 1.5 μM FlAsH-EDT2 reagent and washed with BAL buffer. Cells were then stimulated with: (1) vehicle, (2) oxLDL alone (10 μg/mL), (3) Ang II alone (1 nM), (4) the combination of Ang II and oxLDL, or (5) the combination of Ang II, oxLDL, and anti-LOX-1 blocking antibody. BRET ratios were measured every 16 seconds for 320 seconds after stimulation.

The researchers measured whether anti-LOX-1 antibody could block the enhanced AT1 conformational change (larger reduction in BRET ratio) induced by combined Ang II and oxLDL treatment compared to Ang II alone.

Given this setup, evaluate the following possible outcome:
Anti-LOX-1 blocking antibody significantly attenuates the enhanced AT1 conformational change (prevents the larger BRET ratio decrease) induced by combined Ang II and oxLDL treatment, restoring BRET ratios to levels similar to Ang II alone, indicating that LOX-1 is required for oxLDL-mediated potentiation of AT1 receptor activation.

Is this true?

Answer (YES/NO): YES